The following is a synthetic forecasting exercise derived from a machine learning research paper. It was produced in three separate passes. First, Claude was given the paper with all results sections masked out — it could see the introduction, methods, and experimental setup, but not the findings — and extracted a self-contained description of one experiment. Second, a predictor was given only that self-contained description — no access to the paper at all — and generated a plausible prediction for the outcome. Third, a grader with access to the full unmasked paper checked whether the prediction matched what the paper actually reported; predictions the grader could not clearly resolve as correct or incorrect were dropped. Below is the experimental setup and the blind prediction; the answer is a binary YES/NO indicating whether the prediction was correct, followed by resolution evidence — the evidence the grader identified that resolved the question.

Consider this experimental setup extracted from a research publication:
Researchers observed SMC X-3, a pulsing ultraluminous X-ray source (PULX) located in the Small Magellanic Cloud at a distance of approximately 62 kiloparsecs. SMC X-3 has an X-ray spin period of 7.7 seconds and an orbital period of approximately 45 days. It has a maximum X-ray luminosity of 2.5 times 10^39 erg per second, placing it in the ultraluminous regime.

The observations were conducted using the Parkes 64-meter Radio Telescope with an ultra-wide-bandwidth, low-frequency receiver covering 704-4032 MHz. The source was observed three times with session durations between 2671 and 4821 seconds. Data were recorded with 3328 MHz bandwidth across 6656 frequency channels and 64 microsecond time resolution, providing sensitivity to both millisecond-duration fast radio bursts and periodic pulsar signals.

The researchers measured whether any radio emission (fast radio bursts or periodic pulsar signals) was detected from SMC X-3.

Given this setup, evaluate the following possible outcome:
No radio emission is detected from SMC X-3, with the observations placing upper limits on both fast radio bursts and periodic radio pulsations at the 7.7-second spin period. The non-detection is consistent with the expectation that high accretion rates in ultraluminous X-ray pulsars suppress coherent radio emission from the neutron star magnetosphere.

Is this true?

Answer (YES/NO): YES